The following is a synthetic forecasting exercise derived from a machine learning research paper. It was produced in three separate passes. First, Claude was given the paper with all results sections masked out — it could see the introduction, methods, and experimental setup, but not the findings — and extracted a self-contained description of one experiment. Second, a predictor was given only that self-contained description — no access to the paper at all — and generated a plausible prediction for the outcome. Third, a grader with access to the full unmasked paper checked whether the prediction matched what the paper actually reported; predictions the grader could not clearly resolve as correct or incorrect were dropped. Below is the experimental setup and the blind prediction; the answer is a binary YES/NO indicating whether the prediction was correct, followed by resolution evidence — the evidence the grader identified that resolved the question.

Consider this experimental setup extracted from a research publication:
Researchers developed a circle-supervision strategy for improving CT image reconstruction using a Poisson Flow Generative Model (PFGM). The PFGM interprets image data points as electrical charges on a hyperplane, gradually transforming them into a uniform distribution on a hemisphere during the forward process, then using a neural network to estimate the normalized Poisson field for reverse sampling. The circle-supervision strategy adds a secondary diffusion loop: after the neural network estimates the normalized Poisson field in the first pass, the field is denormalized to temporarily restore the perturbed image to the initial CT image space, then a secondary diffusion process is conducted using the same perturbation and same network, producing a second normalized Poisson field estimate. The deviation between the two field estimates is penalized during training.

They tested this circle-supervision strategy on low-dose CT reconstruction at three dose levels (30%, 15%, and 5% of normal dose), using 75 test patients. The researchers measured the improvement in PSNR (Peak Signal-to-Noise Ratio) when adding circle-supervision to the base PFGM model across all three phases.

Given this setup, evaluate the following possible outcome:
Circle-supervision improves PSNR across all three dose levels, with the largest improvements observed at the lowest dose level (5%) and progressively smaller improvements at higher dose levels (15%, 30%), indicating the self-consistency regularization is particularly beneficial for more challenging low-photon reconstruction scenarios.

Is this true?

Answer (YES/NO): NO